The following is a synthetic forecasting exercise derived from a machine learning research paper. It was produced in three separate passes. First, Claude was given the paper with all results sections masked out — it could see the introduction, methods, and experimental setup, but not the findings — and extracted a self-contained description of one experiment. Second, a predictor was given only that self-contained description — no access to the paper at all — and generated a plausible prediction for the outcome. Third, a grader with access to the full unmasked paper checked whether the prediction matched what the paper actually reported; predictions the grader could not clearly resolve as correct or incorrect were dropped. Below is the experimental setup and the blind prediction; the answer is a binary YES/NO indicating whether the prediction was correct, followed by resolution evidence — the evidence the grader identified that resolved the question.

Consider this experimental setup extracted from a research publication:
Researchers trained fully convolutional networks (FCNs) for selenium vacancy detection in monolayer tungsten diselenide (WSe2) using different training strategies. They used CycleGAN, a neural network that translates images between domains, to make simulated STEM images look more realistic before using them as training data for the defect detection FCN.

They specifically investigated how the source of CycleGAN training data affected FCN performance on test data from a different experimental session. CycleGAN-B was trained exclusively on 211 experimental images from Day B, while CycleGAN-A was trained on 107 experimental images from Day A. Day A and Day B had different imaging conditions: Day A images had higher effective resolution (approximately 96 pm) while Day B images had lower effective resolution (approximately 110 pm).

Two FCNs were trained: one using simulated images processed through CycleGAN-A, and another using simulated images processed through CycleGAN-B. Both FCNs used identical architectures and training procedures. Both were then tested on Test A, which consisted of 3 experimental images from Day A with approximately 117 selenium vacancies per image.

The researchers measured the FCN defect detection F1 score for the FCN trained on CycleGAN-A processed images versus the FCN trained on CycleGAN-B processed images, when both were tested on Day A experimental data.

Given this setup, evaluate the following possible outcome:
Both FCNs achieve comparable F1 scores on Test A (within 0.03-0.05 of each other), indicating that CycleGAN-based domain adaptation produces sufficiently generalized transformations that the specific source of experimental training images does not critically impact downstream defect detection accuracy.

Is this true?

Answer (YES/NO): NO